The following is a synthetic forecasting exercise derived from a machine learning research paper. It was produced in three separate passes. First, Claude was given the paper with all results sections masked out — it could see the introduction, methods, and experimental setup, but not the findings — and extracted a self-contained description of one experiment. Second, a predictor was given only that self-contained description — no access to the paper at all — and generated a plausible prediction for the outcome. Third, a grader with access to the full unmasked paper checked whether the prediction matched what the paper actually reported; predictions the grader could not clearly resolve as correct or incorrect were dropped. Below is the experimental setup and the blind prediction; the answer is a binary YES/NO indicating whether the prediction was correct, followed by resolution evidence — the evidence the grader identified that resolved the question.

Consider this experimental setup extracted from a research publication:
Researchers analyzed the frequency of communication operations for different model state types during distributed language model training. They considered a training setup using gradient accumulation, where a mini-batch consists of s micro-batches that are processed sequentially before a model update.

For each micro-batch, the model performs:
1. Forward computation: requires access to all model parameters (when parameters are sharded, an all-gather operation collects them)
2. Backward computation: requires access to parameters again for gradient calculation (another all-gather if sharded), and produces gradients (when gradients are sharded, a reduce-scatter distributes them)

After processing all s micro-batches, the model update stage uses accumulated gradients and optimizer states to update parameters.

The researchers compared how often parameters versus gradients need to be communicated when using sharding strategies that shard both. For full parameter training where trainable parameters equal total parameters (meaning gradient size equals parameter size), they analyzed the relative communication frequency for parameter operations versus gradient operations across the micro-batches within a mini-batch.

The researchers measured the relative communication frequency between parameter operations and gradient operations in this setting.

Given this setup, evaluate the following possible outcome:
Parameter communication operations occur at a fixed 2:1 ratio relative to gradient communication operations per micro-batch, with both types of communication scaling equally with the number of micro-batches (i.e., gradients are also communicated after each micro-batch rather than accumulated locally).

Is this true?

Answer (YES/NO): YES